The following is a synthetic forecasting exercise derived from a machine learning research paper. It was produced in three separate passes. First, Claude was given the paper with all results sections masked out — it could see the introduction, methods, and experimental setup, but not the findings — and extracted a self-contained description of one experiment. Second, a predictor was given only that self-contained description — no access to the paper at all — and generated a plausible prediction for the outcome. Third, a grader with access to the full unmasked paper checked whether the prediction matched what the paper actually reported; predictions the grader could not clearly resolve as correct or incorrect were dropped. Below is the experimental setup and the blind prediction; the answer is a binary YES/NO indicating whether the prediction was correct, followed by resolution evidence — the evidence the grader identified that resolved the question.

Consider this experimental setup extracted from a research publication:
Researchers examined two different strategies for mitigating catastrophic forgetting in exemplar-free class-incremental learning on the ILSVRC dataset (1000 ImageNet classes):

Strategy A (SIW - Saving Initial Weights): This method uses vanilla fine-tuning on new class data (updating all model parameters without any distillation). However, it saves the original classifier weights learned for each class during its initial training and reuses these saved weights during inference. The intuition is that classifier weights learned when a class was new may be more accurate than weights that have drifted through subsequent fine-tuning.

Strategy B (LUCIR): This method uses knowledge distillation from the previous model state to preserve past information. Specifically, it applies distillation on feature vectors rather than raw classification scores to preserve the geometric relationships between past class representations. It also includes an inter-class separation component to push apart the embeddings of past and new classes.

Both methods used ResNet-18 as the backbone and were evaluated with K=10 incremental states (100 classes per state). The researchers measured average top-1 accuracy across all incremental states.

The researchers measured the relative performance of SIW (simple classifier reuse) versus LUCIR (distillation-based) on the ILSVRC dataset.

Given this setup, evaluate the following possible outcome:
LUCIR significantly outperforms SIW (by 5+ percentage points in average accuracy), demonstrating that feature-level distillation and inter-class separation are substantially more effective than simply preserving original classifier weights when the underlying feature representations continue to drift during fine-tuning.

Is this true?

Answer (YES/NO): NO